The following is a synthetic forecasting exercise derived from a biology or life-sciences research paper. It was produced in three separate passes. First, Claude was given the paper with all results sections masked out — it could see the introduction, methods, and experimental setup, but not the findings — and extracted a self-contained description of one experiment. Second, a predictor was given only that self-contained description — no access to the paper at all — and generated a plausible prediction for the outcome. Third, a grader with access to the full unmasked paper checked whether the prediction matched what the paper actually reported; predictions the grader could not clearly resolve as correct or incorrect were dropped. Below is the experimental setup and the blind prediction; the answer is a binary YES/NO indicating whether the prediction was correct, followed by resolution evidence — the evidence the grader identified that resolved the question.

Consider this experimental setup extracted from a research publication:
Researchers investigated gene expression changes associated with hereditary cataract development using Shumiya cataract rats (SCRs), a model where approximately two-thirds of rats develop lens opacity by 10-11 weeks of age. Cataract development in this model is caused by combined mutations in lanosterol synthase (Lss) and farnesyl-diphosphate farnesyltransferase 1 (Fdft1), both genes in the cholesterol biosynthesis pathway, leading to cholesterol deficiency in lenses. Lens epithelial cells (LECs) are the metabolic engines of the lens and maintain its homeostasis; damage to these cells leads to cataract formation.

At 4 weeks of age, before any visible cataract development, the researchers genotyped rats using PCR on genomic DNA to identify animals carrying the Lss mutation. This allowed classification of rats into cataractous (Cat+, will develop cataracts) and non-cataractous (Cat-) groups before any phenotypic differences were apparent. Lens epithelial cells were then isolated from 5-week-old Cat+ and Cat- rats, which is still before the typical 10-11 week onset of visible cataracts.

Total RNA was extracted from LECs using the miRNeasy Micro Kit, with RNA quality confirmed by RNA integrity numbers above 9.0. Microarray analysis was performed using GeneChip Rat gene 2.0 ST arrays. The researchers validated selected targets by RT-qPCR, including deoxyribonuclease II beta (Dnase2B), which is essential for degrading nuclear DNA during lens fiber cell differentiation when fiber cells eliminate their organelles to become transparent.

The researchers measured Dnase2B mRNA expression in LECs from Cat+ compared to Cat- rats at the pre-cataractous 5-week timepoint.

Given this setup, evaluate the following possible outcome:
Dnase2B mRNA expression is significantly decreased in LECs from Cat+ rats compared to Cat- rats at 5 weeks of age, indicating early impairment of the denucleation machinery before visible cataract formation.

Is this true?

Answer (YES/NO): YES